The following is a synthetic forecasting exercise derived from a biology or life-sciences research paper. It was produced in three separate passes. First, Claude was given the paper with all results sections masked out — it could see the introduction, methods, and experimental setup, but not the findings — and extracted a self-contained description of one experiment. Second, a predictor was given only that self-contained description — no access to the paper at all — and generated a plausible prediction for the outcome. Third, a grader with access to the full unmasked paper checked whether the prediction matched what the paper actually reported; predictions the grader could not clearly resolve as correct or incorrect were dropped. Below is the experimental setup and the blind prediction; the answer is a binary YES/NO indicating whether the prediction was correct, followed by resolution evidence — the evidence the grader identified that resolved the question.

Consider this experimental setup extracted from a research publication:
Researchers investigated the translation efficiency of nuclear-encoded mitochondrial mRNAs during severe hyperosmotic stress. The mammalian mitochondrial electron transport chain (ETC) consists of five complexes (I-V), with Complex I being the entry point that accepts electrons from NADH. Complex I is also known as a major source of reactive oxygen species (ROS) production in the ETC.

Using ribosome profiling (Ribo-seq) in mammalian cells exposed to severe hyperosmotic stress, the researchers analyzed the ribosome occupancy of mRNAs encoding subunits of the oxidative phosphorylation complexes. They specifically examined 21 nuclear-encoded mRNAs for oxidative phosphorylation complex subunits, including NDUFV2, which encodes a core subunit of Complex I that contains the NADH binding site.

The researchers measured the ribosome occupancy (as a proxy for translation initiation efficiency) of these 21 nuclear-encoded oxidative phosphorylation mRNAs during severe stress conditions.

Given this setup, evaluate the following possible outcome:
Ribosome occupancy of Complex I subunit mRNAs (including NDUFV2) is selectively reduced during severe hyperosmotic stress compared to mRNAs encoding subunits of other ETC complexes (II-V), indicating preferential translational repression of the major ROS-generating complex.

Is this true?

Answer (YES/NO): NO